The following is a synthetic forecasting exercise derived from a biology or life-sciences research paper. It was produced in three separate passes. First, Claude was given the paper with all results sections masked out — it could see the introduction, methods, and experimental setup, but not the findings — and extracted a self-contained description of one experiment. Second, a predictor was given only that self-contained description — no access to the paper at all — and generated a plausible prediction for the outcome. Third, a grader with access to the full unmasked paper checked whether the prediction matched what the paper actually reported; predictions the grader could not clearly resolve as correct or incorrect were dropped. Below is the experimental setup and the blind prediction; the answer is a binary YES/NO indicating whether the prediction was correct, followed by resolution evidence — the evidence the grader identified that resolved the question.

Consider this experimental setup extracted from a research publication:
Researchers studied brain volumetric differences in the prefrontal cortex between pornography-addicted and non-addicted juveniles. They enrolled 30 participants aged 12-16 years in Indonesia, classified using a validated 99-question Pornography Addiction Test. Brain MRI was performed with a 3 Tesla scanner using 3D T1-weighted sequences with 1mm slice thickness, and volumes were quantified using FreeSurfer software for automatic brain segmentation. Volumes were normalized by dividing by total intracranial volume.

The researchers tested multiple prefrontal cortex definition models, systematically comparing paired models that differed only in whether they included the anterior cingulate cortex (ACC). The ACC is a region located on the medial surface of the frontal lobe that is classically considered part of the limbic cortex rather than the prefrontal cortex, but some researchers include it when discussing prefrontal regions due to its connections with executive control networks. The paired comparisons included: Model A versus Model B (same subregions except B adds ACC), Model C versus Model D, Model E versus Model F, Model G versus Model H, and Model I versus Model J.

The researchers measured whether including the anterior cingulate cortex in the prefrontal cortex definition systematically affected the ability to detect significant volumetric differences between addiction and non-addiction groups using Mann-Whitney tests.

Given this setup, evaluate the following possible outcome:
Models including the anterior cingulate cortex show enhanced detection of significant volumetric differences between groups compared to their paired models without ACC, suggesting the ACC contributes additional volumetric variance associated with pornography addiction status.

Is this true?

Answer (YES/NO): YES